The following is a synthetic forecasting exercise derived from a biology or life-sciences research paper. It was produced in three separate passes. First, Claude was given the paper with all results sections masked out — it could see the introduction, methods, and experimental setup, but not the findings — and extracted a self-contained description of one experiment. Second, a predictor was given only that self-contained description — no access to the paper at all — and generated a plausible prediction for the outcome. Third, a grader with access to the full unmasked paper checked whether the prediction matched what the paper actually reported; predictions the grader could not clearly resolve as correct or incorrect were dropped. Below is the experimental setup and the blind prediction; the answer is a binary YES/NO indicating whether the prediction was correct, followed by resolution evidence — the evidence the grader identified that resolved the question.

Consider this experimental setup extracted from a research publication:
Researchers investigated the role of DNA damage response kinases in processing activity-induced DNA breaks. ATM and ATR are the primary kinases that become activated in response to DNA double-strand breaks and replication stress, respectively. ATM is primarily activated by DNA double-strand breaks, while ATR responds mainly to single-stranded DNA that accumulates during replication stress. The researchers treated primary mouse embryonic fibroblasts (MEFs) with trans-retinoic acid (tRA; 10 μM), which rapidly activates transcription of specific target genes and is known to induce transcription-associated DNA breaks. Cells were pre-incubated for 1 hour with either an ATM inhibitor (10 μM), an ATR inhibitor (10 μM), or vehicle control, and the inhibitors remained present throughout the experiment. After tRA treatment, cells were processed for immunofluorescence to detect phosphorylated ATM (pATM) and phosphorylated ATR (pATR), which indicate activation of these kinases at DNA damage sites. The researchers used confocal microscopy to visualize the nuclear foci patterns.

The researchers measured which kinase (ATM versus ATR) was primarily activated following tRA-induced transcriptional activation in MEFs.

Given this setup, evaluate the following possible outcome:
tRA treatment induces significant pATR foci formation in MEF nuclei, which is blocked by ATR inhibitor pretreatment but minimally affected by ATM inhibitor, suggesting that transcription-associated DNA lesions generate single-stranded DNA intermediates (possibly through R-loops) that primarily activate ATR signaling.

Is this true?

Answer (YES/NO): NO